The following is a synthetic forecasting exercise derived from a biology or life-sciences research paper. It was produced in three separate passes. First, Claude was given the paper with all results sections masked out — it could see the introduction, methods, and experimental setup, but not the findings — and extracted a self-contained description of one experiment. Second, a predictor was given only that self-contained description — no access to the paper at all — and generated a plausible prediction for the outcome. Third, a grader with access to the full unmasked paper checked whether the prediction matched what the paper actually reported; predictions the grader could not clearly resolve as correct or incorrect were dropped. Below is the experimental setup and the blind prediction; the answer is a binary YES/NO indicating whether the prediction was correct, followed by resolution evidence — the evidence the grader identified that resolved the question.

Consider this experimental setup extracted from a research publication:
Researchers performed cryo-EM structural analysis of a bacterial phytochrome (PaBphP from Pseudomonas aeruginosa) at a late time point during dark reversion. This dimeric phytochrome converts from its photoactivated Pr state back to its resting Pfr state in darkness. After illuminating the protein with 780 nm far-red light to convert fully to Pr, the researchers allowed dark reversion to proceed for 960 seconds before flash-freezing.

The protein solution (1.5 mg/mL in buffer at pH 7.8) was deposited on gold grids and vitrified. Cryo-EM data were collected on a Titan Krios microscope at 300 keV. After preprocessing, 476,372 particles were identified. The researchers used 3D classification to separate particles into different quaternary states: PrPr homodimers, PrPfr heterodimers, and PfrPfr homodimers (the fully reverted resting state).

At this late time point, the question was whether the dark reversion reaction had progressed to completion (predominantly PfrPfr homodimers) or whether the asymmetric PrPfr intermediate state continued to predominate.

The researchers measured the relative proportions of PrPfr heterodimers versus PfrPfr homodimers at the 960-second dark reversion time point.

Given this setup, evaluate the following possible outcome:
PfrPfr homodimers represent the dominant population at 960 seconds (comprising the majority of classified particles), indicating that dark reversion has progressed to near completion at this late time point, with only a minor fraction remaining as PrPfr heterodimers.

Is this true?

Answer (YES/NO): NO